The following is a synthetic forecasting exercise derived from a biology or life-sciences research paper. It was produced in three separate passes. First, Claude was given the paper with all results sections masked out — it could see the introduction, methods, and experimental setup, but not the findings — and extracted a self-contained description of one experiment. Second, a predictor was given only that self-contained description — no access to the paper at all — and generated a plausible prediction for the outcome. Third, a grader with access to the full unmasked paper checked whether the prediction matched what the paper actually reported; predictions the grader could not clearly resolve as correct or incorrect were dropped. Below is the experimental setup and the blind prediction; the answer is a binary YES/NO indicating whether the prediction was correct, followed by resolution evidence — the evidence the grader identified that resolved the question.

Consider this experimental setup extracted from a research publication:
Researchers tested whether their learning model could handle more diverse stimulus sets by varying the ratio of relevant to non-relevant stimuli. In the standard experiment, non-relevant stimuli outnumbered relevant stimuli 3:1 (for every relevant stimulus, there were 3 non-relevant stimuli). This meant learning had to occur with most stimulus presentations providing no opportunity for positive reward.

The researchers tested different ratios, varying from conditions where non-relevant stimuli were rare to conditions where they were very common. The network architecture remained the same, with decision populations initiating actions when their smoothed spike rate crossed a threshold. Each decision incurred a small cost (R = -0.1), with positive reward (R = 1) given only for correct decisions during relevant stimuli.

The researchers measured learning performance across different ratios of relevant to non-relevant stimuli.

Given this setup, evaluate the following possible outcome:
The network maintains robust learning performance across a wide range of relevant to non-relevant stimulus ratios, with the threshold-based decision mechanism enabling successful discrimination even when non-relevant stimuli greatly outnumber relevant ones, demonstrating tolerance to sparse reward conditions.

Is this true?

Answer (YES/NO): YES